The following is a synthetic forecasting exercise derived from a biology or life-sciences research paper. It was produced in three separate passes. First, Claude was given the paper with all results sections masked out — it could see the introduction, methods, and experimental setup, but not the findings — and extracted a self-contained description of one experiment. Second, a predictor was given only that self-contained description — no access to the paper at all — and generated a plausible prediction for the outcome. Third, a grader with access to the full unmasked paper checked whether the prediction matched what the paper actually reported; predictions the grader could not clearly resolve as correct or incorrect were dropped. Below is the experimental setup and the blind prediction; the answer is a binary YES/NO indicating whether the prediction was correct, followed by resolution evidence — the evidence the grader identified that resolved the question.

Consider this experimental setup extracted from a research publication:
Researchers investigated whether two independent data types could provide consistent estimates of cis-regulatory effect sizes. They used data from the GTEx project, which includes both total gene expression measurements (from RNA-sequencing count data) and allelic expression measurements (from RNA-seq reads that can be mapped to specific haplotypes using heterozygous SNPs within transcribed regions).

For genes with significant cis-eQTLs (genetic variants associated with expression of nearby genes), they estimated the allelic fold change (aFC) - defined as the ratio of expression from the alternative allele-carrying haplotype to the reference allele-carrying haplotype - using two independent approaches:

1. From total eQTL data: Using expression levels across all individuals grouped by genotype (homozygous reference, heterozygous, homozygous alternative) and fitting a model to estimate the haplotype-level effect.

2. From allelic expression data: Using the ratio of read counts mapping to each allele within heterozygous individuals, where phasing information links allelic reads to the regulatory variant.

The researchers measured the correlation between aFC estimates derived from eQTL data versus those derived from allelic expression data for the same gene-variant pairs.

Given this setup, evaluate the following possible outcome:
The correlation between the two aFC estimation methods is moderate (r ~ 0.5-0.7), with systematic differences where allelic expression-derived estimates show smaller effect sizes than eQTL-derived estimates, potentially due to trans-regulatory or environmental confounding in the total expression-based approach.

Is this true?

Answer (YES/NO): NO